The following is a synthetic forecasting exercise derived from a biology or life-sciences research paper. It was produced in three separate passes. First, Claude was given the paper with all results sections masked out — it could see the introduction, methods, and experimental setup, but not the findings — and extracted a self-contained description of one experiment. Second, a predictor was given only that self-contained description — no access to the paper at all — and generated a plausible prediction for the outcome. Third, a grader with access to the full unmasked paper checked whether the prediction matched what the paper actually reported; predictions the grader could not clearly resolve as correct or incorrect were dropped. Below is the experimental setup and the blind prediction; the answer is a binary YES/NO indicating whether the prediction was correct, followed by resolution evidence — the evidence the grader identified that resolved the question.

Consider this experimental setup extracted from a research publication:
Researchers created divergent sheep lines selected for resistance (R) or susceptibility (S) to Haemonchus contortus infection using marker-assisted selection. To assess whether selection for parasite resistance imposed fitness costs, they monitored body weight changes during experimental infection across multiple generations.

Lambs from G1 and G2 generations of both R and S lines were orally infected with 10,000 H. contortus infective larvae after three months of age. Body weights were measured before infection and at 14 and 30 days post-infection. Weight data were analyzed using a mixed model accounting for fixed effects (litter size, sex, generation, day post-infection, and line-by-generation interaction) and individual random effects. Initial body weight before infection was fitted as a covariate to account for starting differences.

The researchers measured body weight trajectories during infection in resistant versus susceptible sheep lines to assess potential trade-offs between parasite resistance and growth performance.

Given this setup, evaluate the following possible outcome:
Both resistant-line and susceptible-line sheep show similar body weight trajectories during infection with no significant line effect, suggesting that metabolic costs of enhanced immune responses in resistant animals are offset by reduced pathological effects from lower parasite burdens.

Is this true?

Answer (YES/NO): YES